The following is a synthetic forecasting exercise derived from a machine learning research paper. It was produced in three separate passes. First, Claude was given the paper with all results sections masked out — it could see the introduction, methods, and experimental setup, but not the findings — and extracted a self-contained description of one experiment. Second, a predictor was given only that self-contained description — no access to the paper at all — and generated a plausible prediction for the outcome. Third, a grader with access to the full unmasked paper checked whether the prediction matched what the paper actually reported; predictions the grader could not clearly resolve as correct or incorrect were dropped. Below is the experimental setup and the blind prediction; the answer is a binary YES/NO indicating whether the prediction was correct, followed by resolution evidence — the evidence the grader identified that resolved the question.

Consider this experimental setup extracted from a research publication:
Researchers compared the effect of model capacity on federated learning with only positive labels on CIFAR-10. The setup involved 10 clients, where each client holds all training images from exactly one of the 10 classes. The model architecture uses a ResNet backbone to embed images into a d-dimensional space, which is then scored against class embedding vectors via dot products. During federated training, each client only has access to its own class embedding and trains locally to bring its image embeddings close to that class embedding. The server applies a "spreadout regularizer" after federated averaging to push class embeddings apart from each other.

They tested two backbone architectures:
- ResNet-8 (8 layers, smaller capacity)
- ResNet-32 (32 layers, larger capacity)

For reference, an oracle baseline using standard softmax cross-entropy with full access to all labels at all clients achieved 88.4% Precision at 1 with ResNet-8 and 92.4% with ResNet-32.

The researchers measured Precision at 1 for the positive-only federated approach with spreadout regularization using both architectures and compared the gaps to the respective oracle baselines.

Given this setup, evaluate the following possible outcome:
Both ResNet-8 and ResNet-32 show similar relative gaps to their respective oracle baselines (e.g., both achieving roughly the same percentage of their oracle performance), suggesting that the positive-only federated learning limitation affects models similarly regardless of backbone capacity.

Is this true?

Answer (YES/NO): NO